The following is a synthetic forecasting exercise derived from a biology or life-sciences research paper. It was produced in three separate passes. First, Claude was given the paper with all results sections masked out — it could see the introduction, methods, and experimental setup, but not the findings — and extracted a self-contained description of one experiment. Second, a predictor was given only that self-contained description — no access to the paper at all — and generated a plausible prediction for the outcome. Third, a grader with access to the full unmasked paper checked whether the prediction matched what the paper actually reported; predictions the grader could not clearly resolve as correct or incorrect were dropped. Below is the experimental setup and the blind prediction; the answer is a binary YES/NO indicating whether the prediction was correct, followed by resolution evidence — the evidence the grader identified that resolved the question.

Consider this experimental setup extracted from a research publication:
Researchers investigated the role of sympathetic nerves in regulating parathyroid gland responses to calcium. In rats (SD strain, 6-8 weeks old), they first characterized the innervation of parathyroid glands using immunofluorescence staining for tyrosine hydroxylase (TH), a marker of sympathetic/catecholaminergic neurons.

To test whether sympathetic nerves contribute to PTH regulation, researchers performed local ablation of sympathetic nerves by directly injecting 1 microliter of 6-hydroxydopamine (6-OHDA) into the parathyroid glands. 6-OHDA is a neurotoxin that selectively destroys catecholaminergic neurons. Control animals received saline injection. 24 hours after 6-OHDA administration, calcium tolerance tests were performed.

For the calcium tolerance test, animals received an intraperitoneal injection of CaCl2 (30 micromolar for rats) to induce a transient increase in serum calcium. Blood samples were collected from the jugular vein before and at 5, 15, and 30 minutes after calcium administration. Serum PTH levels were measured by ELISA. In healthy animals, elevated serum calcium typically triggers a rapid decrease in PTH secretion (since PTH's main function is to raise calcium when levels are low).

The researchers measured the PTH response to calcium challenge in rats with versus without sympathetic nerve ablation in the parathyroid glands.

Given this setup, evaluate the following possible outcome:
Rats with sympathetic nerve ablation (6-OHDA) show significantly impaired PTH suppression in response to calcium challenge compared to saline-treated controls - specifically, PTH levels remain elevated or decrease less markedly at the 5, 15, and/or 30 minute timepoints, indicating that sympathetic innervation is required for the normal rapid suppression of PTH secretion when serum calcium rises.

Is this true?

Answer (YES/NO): YES